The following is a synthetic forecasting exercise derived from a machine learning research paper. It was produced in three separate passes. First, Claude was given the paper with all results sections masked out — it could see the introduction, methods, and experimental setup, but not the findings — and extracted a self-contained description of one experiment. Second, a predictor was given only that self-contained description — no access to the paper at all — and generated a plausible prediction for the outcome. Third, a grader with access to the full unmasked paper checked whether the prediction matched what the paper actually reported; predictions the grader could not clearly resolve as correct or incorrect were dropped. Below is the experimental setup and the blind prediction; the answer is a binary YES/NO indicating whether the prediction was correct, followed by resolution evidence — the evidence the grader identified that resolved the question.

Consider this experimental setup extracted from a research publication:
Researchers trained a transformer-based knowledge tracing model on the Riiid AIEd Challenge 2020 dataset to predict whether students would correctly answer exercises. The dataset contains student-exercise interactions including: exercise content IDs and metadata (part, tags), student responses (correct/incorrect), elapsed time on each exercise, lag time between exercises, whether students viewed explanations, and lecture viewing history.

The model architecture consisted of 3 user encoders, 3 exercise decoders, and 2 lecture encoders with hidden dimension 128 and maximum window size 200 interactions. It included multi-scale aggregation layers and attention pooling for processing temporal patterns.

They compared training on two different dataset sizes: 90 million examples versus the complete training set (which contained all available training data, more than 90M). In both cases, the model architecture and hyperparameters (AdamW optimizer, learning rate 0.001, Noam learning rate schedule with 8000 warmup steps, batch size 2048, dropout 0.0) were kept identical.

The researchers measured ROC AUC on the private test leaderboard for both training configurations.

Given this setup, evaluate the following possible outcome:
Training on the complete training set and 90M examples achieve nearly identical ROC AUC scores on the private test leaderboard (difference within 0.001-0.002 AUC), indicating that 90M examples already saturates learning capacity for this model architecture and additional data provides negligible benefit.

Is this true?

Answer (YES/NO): YES